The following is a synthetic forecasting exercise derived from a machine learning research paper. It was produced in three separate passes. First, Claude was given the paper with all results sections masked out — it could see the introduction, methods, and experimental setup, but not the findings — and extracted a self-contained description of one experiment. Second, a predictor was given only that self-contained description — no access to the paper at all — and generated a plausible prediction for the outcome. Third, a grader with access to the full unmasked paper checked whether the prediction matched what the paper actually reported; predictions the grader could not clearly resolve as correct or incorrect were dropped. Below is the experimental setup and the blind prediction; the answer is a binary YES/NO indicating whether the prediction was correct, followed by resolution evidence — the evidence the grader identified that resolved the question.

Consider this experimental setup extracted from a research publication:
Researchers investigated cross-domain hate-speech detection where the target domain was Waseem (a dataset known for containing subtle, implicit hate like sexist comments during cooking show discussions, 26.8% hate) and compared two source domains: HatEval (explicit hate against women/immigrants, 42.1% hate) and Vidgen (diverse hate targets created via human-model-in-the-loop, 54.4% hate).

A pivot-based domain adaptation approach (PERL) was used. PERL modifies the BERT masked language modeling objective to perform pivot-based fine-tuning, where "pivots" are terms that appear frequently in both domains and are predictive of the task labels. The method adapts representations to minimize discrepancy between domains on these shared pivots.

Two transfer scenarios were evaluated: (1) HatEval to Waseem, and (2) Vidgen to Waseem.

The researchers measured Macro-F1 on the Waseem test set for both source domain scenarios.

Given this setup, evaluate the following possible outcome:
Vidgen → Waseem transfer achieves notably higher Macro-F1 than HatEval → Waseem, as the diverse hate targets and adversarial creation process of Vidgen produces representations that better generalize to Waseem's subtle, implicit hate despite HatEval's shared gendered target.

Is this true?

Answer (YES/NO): NO